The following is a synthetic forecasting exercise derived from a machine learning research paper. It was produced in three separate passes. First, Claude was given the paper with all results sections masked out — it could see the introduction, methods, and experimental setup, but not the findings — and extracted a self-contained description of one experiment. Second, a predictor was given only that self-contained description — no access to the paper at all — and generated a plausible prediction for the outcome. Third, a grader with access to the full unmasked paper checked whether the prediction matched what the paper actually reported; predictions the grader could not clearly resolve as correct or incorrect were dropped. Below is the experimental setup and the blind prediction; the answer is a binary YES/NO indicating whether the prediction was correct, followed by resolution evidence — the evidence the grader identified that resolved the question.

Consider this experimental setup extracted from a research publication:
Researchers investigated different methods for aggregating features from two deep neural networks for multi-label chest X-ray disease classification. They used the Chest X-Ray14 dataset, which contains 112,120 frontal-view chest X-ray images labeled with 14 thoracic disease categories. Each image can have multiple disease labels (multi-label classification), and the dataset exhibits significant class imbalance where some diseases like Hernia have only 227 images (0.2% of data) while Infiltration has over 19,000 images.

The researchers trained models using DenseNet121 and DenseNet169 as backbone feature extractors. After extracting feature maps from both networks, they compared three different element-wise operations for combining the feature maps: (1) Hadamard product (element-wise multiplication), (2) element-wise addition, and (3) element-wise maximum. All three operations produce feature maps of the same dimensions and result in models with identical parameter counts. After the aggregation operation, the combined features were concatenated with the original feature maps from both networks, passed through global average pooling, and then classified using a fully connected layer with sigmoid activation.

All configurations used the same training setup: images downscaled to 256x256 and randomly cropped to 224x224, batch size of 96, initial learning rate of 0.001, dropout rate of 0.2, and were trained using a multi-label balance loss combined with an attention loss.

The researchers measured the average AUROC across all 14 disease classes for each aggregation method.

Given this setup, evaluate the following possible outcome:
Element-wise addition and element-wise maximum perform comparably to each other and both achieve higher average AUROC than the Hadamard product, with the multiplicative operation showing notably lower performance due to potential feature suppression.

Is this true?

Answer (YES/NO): NO